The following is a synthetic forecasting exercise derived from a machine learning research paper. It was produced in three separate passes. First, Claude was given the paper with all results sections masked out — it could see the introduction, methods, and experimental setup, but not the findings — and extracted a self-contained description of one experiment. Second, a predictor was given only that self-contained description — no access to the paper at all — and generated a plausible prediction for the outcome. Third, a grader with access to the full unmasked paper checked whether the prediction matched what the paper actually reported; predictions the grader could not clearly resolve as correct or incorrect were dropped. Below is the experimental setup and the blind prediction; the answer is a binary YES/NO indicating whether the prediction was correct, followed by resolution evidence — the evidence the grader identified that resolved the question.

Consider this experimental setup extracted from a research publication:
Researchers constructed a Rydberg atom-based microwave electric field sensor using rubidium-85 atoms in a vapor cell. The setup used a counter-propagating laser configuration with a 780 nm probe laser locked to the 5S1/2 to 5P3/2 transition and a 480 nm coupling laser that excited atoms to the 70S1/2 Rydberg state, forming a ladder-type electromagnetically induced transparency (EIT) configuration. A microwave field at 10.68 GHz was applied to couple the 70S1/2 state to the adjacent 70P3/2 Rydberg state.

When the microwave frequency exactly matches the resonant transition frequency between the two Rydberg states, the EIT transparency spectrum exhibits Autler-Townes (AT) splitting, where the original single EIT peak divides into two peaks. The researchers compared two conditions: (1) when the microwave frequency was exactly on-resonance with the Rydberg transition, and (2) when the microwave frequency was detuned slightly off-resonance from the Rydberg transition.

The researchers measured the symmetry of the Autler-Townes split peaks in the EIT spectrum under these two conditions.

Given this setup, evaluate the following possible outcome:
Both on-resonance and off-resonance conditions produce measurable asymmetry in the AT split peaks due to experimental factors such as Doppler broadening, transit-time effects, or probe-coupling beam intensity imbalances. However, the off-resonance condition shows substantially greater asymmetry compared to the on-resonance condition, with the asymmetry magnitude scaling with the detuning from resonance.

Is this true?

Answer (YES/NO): NO